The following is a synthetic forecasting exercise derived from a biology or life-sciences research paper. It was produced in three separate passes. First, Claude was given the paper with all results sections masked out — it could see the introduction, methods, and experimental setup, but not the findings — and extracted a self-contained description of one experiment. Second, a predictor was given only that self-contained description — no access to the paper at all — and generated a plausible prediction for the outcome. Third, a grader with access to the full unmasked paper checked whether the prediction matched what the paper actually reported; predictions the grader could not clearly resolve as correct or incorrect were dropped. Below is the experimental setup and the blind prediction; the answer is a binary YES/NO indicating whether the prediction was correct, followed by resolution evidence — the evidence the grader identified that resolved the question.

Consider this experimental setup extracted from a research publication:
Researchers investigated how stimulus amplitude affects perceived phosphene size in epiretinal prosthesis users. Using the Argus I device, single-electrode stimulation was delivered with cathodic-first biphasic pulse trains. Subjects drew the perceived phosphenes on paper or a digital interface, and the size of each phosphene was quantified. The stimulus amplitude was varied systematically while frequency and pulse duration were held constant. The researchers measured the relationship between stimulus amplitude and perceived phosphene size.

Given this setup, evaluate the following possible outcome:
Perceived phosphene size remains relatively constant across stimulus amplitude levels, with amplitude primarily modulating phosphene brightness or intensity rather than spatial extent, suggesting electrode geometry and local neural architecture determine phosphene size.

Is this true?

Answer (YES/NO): NO